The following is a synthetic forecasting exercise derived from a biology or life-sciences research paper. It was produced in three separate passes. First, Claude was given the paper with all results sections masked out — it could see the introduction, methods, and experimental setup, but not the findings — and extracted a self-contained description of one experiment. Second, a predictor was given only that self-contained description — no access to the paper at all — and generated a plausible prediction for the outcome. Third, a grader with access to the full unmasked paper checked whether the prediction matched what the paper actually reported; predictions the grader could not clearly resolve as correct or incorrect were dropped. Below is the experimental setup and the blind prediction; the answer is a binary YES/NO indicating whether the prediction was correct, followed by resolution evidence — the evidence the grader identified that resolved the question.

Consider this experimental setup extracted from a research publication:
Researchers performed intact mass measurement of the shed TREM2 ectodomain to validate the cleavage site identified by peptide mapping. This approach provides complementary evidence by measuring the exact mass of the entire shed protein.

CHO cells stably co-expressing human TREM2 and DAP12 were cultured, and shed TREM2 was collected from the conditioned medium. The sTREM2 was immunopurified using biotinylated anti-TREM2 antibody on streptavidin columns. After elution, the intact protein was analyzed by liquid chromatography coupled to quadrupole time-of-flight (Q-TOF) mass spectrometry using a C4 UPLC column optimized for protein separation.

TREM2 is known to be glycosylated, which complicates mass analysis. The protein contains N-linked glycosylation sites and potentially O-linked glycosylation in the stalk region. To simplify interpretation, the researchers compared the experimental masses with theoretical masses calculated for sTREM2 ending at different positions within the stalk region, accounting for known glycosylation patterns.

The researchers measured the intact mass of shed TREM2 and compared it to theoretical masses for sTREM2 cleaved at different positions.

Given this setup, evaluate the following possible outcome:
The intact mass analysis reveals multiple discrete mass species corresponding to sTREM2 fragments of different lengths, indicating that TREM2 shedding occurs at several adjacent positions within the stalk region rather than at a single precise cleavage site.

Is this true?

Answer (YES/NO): NO